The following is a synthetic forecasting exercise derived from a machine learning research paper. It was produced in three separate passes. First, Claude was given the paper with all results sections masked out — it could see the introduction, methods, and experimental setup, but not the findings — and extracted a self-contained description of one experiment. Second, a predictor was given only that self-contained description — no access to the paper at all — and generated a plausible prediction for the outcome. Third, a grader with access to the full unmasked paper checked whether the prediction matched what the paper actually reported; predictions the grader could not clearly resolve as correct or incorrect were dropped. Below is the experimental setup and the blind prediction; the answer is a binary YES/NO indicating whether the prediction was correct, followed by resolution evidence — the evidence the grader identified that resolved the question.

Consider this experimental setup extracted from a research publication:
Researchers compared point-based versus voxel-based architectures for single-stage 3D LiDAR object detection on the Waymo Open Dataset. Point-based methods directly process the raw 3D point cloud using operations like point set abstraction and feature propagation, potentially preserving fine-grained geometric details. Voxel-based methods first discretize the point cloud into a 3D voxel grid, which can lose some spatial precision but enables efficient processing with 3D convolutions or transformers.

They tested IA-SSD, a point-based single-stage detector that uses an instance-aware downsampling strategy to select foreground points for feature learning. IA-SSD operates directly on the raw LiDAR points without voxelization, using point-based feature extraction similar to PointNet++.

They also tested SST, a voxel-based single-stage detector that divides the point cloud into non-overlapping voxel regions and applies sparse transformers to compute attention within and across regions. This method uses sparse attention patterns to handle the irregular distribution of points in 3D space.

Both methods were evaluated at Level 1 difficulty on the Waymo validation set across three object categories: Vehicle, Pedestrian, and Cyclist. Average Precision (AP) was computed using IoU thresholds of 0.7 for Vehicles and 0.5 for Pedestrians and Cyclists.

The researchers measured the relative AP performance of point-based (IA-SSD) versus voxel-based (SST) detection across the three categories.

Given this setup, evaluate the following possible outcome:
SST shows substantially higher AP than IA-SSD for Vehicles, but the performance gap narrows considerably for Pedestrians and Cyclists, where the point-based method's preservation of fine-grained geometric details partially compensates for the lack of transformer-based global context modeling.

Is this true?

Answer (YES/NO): NO